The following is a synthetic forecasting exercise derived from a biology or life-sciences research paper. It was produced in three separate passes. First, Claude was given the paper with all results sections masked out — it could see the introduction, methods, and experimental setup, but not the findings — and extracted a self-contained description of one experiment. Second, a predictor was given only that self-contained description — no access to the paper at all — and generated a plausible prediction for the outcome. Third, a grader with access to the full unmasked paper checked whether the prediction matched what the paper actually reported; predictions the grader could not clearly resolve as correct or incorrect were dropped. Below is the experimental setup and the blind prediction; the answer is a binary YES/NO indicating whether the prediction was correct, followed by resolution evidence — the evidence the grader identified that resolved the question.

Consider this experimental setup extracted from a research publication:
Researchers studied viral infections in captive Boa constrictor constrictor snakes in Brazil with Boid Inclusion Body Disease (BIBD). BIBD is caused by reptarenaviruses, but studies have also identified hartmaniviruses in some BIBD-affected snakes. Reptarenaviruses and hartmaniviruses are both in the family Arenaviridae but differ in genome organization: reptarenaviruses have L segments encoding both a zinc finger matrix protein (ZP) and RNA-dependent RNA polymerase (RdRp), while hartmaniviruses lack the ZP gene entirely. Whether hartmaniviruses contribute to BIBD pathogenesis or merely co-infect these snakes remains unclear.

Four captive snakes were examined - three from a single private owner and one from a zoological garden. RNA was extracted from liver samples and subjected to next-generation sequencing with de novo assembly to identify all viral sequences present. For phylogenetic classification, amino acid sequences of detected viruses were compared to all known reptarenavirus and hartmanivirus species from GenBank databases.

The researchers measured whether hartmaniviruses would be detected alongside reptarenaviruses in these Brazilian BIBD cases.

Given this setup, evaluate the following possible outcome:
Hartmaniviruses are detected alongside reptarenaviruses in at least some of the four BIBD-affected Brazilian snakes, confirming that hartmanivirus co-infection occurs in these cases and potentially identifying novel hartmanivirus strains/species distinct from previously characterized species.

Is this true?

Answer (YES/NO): YES